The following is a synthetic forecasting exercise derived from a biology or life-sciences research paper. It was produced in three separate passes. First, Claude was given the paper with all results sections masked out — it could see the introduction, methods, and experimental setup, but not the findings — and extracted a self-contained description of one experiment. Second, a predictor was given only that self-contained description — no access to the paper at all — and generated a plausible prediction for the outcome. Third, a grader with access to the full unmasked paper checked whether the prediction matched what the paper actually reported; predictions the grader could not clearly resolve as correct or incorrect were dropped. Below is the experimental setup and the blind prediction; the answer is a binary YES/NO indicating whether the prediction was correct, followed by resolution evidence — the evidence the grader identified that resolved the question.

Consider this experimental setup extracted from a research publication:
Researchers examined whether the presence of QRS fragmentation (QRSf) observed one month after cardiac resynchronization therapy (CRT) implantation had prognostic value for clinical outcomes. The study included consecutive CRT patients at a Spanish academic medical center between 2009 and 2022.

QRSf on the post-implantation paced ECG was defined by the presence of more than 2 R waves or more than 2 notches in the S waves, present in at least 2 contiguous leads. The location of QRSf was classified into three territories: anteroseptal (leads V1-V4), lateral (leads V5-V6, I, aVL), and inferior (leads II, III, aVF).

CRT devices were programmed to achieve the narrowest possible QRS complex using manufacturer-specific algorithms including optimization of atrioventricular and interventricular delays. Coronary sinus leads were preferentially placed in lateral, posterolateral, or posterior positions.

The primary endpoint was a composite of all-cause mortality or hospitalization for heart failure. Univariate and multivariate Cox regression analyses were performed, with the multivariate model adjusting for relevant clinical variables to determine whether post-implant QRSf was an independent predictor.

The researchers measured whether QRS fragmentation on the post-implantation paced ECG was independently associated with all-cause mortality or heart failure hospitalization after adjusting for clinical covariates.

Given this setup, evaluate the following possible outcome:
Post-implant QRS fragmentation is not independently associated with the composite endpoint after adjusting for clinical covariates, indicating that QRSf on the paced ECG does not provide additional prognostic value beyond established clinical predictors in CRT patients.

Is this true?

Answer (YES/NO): NO